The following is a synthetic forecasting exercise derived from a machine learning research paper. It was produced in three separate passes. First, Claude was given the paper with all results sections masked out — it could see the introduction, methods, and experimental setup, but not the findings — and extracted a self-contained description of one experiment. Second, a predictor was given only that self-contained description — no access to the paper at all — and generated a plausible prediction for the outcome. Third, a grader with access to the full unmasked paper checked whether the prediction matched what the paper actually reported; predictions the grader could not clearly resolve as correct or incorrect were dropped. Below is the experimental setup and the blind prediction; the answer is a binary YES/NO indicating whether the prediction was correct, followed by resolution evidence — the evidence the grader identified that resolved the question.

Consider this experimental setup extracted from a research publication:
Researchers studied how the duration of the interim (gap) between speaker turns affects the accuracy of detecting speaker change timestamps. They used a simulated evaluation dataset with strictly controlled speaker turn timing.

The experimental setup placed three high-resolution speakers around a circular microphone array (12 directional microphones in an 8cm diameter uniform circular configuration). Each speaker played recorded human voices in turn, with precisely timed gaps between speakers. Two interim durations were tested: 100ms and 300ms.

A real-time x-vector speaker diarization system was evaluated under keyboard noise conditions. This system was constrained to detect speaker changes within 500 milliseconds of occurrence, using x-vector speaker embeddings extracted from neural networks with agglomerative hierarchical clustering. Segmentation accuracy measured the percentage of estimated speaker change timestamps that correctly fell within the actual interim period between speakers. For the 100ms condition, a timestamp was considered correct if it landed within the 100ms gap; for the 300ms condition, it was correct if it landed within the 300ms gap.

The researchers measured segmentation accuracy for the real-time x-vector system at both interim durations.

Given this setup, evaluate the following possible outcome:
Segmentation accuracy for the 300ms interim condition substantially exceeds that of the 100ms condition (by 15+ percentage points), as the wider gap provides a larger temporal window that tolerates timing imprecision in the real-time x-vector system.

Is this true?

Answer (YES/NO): YES